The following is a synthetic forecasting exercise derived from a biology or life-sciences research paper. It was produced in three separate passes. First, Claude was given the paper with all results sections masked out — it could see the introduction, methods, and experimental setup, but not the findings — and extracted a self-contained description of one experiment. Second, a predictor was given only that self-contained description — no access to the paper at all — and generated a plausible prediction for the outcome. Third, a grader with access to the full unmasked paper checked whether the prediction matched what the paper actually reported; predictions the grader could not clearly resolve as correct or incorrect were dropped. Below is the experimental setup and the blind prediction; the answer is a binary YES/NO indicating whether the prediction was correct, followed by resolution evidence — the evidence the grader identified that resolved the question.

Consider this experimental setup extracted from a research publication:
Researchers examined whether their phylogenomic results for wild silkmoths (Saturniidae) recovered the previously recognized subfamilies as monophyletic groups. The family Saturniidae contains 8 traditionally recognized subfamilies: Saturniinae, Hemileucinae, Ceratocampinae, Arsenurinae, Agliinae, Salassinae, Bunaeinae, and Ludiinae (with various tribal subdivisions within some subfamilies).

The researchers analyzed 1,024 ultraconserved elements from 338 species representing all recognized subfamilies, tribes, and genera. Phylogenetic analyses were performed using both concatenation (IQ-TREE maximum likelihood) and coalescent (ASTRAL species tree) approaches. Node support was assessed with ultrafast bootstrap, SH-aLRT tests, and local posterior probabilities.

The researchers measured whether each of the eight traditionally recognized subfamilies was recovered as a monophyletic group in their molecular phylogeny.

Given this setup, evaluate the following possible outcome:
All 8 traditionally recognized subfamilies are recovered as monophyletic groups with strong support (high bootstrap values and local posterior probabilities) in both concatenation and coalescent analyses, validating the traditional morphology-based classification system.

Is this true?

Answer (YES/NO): NO